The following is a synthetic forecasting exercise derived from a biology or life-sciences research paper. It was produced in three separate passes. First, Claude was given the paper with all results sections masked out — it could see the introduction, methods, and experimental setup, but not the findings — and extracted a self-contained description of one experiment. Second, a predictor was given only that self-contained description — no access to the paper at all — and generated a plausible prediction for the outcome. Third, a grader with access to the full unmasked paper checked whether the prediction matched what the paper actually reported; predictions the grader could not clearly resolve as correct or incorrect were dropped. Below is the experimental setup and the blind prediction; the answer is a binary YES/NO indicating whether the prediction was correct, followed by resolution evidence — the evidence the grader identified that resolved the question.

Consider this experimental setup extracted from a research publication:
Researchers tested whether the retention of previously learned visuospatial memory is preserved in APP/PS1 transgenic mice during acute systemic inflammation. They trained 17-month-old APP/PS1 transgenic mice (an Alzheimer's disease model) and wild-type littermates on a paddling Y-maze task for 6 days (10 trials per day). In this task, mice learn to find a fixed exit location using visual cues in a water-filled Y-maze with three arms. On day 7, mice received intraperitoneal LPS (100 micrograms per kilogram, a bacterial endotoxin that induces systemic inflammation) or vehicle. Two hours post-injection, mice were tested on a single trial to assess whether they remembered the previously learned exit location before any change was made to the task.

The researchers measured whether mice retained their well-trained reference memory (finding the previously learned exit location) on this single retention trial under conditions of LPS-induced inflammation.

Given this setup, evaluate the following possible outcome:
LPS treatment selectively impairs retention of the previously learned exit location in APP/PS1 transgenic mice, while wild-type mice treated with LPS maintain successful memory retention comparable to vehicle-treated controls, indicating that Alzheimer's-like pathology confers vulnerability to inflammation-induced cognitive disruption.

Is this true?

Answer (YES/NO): NO